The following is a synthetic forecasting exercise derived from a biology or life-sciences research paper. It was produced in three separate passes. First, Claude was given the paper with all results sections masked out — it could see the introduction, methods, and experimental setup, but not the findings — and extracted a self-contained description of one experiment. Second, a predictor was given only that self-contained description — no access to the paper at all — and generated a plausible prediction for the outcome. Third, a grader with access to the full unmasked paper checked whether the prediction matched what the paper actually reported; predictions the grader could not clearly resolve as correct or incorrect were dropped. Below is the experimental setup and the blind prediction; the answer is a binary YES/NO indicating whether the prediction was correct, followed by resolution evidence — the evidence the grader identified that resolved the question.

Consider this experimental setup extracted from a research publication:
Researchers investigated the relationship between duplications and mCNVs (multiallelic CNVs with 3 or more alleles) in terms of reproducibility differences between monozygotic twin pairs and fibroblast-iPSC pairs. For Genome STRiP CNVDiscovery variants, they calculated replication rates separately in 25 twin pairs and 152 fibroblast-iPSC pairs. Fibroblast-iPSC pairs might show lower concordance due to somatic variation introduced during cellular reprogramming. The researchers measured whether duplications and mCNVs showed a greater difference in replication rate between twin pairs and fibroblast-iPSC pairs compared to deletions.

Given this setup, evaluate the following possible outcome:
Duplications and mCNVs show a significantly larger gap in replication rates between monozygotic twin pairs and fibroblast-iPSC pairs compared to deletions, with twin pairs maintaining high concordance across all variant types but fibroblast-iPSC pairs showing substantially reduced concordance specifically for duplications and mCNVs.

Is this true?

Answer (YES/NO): YES